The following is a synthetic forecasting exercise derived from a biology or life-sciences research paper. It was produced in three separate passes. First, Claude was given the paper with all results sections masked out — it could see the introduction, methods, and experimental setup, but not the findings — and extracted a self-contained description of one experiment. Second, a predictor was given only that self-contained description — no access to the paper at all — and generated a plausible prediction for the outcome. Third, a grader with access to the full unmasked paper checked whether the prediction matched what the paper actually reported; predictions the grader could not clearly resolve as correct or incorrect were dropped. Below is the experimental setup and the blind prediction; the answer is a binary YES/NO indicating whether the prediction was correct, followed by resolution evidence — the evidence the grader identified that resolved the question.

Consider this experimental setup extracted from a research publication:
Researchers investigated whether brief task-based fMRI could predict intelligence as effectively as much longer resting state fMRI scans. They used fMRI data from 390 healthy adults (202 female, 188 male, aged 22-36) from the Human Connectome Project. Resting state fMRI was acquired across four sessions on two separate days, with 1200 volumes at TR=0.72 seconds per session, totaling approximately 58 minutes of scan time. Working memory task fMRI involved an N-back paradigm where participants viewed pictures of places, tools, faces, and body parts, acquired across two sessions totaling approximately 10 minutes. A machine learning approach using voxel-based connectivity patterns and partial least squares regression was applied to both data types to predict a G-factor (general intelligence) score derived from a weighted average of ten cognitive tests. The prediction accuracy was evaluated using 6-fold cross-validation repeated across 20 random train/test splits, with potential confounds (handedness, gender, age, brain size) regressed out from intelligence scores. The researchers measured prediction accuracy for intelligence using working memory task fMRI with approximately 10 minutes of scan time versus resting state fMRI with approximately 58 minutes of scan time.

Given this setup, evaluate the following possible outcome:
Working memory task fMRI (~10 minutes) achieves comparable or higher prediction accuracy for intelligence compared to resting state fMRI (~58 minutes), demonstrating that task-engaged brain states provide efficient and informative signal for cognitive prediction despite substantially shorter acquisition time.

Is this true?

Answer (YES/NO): YES